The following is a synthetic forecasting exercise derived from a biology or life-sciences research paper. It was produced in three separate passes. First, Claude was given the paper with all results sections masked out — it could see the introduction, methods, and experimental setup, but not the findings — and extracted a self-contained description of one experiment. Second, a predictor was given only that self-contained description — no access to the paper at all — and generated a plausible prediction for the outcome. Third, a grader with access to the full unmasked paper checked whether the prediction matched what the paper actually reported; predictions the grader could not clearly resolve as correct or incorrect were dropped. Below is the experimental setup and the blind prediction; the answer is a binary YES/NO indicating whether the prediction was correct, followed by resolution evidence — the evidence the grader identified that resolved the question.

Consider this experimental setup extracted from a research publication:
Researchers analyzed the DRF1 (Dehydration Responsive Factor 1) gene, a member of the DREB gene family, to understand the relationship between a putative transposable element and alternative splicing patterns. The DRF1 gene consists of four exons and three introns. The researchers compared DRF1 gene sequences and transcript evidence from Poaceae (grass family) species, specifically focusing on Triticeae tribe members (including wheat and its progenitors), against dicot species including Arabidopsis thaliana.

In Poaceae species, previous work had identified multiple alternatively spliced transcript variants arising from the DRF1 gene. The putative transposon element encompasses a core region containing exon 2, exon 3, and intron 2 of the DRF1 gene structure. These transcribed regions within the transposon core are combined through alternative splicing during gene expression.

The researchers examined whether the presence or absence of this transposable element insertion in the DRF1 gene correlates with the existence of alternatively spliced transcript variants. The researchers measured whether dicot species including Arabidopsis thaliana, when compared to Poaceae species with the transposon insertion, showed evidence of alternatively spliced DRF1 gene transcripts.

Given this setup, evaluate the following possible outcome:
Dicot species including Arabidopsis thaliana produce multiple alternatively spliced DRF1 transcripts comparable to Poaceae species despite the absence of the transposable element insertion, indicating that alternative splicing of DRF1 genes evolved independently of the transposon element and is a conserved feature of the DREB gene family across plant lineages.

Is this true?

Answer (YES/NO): NO